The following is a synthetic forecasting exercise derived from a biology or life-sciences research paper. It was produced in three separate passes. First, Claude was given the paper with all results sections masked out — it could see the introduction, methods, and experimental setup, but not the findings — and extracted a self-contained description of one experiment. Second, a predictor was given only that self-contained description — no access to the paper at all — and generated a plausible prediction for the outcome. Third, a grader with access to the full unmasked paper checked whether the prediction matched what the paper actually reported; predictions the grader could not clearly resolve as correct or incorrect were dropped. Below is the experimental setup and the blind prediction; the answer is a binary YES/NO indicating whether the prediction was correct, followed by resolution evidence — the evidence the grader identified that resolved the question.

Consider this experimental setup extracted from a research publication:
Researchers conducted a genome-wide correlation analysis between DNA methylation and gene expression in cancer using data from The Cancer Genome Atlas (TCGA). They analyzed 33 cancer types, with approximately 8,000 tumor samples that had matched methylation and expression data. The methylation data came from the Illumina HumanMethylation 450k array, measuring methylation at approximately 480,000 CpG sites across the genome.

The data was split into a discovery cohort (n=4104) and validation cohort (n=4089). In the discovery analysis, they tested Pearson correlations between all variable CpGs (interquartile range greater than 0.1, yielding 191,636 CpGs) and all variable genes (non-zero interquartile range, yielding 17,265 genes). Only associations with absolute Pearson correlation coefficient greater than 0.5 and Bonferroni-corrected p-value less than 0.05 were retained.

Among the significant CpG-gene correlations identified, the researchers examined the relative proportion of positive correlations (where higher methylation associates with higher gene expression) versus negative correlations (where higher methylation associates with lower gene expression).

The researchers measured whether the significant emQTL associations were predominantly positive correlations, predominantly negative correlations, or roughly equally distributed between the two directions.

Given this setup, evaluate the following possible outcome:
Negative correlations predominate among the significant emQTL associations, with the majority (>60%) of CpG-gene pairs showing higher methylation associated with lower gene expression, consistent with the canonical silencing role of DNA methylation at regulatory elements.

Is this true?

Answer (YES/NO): YES